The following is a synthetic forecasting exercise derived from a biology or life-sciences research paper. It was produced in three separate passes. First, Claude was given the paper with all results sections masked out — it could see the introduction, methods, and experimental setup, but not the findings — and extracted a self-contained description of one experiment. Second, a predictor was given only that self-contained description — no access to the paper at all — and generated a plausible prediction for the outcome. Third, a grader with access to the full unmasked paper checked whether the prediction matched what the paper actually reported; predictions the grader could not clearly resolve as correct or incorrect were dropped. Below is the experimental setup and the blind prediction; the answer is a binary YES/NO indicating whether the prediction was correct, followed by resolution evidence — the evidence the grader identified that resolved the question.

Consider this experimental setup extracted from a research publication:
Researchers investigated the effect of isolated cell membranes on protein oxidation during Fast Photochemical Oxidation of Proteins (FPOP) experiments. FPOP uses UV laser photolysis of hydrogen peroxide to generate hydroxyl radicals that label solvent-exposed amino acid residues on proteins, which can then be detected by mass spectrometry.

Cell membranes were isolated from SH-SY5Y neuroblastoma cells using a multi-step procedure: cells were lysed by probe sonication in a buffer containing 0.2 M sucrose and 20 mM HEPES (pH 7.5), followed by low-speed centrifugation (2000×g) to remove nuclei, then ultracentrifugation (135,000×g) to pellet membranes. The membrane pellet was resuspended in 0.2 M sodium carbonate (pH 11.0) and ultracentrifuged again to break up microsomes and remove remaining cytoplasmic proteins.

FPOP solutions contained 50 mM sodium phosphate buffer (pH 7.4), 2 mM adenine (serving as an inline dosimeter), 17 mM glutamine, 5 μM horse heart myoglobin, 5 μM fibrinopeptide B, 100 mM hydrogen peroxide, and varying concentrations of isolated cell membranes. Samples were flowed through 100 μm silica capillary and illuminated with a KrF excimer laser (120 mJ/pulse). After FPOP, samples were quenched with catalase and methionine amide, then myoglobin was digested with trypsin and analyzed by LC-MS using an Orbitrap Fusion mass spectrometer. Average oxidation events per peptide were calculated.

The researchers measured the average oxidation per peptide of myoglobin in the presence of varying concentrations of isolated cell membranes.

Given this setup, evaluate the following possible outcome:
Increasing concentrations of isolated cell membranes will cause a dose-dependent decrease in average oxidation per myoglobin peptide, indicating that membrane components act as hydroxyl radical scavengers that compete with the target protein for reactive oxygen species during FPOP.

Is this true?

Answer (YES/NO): NO